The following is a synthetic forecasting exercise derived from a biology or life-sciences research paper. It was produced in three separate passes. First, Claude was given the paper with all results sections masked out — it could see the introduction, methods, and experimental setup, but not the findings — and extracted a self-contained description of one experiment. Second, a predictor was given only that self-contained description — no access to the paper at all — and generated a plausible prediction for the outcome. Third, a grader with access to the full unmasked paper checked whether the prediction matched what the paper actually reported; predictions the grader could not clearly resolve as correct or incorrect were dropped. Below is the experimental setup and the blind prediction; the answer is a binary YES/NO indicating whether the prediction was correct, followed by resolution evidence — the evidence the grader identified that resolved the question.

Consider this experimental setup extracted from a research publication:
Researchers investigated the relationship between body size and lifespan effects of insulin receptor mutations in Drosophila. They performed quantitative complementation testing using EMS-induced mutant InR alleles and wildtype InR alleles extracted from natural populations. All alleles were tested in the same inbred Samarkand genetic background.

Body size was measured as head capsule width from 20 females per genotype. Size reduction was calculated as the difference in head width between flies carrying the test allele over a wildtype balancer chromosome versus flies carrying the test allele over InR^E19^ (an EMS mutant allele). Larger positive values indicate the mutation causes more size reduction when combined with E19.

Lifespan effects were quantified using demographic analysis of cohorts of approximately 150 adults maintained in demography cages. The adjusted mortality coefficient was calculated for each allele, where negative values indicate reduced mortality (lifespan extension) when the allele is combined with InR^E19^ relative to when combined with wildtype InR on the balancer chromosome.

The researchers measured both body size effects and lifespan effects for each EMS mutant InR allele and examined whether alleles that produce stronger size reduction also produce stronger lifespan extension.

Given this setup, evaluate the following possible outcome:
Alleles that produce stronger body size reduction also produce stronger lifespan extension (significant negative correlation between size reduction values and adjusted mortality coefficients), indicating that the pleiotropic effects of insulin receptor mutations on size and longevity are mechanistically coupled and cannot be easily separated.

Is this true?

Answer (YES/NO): NO